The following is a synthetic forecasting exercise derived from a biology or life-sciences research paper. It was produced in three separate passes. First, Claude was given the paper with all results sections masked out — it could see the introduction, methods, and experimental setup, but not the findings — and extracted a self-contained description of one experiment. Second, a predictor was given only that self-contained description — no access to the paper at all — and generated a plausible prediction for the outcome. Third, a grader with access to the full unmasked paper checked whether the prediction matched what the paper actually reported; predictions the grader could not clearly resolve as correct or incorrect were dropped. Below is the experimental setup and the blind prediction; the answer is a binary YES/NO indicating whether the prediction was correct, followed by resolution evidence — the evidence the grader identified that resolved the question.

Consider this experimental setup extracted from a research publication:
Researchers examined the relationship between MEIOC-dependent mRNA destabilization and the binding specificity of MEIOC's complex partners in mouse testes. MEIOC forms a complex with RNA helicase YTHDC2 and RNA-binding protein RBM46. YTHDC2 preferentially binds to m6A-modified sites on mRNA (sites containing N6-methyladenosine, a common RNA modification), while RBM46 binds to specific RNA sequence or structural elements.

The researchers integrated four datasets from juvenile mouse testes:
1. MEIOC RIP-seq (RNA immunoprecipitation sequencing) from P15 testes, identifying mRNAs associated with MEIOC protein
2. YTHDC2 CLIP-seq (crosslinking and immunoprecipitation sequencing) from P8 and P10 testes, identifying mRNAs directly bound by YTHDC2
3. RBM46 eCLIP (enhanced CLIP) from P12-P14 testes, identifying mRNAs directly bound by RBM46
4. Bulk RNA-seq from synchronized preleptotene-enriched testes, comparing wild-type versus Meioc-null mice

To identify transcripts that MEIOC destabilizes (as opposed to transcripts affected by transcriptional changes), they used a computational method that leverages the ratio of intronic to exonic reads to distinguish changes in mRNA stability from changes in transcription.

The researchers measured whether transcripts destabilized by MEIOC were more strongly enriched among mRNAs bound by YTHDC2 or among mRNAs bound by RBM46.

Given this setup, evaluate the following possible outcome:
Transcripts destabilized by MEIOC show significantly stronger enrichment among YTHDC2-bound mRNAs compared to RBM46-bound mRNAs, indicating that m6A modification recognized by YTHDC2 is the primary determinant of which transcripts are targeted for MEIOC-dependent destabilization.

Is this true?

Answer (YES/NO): NO